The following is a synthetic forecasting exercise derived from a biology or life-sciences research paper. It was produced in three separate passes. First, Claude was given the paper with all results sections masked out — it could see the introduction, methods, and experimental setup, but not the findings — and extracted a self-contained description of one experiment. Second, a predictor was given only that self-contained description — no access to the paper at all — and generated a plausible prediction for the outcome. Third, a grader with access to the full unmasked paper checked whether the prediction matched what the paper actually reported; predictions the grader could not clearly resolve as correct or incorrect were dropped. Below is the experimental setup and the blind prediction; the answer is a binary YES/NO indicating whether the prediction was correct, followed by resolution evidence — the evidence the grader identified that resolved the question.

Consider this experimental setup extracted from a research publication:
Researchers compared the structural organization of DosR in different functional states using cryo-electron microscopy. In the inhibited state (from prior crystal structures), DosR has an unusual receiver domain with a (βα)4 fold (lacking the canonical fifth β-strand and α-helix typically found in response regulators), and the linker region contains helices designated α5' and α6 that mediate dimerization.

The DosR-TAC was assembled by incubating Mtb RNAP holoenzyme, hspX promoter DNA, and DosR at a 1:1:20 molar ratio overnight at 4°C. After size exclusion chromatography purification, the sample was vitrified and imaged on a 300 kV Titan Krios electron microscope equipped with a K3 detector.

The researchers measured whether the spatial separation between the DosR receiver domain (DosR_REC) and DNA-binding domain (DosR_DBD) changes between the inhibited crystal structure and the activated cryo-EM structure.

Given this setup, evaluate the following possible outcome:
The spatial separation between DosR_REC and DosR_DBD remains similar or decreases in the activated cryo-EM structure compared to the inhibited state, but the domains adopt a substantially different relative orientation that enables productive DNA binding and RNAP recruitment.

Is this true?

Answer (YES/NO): NO